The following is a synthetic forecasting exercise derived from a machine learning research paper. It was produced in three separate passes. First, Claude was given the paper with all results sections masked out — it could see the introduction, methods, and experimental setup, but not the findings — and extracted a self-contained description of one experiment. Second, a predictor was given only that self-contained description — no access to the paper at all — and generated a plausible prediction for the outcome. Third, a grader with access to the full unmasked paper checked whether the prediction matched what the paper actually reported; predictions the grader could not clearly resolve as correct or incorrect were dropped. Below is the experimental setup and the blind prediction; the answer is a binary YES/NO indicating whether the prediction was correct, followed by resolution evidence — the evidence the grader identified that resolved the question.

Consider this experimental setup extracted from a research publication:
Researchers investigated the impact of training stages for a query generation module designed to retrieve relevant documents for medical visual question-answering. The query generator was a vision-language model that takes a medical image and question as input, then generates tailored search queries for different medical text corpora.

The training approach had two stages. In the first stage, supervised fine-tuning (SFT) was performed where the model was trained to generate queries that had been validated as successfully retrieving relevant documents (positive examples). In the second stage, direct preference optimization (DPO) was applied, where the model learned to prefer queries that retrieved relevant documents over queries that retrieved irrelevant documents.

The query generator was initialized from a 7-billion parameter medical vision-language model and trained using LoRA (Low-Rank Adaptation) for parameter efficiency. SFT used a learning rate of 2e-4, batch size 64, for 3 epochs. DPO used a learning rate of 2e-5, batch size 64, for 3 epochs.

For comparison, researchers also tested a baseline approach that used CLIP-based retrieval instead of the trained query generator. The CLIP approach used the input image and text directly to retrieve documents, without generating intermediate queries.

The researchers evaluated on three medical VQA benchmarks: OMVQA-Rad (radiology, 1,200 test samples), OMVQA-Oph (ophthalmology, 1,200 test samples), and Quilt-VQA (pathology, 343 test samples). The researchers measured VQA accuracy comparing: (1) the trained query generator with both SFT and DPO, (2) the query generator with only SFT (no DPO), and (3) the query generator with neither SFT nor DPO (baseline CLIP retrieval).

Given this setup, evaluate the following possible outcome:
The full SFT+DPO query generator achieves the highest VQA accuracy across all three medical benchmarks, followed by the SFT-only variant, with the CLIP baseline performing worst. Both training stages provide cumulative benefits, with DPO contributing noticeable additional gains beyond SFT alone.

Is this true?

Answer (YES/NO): YES